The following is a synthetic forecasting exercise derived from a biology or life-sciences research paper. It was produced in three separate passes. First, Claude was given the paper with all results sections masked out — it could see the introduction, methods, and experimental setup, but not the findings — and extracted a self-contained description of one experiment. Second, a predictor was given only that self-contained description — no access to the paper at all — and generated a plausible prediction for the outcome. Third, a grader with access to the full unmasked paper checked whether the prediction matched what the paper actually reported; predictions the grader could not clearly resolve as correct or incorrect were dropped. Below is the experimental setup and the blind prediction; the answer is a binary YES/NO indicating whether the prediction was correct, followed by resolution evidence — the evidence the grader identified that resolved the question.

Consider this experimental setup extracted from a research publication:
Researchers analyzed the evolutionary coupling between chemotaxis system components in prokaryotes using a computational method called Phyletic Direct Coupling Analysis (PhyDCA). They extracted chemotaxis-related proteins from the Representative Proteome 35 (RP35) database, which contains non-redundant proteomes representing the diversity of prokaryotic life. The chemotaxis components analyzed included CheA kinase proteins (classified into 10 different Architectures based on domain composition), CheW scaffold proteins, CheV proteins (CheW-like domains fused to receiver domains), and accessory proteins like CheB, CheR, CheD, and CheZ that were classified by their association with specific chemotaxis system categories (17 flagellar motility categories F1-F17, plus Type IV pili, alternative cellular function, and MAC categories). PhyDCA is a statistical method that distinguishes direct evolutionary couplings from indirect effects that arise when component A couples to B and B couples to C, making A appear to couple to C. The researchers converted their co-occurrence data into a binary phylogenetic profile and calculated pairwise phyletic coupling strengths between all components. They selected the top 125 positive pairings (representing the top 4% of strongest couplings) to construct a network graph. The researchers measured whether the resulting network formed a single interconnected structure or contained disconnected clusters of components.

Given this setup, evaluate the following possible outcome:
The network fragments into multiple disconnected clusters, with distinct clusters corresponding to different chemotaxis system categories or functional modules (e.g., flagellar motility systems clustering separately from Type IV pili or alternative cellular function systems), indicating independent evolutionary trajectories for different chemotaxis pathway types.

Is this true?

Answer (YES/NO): NO